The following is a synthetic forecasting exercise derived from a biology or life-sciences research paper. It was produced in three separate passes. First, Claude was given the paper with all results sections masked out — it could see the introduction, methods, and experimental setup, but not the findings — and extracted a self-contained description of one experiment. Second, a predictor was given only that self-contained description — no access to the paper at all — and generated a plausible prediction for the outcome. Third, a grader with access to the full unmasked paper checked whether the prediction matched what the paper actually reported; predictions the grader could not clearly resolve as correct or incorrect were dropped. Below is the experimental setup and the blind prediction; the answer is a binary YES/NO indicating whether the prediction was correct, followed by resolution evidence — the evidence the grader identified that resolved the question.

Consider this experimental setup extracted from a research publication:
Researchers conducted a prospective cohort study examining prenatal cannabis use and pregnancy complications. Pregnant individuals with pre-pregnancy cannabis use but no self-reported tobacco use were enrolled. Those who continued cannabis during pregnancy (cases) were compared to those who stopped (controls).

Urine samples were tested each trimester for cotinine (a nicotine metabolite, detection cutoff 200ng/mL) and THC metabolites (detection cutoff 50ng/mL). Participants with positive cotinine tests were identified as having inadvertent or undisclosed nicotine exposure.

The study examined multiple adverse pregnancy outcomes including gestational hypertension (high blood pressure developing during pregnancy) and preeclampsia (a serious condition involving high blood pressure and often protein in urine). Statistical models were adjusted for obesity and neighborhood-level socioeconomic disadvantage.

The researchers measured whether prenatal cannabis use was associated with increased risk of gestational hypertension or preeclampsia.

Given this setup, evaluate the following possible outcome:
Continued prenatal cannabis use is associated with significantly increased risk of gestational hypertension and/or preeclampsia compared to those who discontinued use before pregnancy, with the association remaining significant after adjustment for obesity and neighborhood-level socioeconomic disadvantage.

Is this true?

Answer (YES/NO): NO